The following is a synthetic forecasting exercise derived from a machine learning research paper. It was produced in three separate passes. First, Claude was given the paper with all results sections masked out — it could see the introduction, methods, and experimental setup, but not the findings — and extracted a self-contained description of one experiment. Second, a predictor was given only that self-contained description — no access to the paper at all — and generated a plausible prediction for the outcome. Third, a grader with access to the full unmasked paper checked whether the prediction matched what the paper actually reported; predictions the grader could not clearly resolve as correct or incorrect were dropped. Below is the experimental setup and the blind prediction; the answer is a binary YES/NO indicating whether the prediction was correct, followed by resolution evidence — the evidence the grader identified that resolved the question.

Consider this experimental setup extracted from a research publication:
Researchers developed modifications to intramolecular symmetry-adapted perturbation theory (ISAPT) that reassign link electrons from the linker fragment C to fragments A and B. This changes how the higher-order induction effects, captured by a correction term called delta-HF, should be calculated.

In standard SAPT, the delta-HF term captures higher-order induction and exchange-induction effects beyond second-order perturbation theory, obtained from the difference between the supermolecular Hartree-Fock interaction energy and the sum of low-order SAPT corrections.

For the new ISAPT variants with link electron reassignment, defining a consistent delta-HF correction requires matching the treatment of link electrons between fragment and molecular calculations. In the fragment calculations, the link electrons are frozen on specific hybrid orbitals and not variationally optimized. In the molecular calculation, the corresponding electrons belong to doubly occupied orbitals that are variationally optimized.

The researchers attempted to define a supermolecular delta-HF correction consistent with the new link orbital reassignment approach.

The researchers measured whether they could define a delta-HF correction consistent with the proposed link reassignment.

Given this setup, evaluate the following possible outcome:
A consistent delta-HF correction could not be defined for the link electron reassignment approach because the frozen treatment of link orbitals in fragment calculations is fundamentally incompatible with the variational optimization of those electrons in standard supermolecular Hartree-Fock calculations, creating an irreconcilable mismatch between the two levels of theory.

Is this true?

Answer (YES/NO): YES